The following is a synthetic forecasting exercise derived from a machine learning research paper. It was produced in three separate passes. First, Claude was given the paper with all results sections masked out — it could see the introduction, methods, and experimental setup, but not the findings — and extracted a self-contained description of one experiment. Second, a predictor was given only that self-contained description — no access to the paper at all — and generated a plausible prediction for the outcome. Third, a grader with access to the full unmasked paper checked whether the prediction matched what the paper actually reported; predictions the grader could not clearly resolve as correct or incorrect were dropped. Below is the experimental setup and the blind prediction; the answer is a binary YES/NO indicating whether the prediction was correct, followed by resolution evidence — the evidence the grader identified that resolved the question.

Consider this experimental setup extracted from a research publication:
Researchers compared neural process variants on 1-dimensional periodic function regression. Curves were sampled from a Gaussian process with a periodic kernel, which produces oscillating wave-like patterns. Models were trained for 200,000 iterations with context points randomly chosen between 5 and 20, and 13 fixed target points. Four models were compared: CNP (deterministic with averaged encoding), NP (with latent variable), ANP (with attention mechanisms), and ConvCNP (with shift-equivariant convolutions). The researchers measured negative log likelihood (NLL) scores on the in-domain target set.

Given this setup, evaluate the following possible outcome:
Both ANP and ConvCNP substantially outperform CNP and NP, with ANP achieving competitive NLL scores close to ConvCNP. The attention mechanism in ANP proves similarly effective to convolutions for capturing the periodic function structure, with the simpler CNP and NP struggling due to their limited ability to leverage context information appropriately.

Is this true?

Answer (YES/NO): NO